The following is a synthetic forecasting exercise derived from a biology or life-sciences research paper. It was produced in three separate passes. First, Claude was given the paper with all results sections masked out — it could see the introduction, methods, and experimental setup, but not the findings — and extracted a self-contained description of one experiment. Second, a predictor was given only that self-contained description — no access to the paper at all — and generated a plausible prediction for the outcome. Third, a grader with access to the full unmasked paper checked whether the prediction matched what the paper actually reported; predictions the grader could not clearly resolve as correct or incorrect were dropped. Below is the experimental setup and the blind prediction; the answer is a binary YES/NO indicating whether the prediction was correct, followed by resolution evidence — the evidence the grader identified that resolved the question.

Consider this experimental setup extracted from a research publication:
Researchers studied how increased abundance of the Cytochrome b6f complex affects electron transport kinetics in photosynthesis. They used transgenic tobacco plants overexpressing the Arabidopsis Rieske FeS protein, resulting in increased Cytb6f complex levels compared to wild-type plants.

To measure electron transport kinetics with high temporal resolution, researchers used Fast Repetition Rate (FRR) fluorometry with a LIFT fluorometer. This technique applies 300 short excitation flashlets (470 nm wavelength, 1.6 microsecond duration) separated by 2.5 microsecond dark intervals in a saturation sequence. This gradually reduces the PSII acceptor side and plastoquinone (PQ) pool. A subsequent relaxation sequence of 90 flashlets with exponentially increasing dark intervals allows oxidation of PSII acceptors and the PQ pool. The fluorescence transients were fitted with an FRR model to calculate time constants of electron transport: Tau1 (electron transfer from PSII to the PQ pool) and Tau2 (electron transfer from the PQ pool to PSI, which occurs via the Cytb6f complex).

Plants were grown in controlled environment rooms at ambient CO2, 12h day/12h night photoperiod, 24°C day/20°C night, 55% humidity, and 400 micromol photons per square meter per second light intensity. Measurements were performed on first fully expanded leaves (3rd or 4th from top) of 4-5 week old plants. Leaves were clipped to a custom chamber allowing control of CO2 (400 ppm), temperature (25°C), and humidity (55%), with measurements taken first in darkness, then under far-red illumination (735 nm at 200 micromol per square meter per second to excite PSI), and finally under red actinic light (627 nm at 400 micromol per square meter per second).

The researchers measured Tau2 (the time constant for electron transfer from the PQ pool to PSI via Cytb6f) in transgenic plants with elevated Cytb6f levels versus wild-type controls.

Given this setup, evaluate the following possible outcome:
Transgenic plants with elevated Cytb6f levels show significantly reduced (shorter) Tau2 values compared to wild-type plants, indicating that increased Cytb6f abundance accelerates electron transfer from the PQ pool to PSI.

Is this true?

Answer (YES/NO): YES